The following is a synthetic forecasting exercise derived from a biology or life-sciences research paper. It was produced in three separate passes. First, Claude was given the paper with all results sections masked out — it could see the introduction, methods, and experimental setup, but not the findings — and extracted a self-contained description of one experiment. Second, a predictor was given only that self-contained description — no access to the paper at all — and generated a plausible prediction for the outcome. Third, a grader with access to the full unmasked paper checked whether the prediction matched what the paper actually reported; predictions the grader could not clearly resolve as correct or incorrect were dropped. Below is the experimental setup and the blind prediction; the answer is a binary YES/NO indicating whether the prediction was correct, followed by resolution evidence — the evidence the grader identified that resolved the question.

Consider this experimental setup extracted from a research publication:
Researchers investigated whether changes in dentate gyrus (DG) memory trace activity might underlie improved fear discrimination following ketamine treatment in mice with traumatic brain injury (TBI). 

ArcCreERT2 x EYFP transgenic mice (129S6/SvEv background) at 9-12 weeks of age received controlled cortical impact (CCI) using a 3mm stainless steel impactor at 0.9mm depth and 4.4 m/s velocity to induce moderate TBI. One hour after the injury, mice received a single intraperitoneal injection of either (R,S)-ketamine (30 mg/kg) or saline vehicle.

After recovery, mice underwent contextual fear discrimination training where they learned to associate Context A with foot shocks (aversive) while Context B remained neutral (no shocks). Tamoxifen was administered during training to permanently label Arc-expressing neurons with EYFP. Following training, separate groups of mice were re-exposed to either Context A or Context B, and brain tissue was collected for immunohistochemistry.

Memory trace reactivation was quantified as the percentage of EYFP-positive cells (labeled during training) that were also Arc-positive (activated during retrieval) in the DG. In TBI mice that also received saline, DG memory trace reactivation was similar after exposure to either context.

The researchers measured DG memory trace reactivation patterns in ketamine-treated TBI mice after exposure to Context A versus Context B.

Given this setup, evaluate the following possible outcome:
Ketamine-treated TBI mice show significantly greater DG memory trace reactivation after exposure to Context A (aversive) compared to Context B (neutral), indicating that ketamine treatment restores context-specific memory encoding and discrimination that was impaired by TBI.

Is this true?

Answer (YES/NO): YES